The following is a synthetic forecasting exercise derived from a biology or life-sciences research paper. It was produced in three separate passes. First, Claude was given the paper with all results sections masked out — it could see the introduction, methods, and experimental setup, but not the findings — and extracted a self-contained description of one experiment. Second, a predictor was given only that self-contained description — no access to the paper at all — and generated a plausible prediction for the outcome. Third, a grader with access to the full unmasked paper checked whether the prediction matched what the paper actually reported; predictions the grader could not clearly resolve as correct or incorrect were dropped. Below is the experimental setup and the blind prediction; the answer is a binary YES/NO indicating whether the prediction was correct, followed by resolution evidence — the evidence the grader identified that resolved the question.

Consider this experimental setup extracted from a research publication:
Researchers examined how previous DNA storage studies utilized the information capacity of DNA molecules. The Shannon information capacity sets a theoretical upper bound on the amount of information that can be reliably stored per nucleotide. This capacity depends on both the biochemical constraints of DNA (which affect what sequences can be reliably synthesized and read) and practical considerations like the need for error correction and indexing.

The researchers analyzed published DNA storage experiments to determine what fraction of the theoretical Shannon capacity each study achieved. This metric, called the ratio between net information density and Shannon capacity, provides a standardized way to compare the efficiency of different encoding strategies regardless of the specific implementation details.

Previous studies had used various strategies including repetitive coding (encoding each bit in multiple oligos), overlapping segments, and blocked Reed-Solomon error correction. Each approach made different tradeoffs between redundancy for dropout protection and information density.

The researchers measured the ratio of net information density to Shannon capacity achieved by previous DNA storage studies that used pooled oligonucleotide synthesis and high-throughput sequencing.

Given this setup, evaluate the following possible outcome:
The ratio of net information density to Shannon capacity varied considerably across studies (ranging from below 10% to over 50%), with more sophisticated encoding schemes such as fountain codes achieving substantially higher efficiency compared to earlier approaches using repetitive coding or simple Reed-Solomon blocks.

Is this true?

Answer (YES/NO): NO